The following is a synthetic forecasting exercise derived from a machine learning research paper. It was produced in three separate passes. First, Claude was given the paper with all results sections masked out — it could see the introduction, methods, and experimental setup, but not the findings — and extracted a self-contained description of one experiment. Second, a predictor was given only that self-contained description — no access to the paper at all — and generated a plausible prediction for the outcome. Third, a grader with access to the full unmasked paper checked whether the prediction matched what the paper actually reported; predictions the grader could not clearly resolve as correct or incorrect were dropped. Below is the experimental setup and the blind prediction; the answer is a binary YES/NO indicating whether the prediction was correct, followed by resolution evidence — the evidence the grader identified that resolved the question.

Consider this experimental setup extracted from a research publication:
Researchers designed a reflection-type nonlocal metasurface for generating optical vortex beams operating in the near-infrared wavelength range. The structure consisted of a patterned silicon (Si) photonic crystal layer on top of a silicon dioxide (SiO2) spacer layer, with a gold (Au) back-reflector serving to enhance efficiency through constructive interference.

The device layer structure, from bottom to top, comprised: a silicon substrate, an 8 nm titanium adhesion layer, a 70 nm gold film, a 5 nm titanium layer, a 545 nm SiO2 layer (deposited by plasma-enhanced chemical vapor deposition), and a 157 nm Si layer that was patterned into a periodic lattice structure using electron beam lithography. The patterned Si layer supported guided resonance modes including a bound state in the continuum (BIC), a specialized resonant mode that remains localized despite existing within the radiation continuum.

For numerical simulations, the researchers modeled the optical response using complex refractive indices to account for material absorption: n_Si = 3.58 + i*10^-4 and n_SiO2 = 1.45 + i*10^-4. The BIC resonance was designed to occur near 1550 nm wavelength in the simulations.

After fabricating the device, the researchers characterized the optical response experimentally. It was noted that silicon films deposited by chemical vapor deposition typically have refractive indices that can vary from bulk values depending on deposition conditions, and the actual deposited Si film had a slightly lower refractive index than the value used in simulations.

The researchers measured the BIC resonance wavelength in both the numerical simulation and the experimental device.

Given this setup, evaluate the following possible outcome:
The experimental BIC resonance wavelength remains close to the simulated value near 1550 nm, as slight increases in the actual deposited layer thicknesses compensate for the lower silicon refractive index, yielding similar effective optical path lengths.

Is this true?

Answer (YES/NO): NO